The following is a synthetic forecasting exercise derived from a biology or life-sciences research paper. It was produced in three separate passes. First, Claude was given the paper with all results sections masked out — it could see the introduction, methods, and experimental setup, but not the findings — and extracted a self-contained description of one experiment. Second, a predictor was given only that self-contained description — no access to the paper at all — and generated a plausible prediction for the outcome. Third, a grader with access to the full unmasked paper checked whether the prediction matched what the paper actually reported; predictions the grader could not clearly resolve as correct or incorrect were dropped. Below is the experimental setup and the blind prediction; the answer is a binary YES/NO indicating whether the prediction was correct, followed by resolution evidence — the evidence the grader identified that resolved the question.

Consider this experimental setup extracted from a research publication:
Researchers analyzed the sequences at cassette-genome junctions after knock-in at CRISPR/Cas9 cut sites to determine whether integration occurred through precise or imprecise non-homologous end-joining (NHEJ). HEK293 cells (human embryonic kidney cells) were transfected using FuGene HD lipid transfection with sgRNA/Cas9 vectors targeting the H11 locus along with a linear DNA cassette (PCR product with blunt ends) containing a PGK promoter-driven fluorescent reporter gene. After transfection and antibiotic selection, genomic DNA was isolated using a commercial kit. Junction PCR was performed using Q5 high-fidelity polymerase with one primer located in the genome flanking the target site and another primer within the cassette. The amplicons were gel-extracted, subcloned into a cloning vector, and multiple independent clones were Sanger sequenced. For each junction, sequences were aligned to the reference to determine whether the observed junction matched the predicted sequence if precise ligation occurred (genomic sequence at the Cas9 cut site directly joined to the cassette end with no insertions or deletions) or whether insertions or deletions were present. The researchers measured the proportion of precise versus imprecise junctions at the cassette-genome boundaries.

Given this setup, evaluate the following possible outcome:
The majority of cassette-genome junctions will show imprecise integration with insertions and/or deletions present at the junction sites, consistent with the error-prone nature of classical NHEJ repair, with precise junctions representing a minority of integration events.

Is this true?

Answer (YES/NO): NO